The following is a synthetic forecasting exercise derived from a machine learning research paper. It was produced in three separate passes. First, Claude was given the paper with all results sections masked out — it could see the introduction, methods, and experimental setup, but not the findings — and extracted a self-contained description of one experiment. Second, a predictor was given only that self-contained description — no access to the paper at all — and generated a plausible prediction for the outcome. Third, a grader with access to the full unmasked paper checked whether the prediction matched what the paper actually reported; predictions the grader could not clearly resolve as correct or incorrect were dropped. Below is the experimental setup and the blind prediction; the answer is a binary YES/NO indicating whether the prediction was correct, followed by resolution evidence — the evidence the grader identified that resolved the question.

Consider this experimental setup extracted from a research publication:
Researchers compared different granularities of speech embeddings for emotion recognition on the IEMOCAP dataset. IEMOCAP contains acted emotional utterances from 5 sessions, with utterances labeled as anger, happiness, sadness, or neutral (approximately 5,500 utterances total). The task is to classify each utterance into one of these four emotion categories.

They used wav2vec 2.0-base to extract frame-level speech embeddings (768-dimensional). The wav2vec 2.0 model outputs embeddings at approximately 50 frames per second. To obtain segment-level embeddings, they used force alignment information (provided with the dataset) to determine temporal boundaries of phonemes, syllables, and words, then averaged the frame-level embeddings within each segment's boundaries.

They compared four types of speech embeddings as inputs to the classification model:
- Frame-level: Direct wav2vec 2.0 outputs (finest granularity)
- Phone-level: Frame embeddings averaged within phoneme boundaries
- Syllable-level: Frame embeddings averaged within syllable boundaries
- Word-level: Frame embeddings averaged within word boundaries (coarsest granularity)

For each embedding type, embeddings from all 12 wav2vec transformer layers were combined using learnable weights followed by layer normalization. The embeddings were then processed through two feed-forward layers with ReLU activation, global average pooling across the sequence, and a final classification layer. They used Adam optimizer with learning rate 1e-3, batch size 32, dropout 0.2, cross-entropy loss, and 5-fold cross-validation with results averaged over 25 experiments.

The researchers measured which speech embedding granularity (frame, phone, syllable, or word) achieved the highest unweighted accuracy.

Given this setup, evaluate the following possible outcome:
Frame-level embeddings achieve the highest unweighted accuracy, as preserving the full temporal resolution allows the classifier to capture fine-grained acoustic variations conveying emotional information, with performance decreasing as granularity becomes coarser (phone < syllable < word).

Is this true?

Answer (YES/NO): NO